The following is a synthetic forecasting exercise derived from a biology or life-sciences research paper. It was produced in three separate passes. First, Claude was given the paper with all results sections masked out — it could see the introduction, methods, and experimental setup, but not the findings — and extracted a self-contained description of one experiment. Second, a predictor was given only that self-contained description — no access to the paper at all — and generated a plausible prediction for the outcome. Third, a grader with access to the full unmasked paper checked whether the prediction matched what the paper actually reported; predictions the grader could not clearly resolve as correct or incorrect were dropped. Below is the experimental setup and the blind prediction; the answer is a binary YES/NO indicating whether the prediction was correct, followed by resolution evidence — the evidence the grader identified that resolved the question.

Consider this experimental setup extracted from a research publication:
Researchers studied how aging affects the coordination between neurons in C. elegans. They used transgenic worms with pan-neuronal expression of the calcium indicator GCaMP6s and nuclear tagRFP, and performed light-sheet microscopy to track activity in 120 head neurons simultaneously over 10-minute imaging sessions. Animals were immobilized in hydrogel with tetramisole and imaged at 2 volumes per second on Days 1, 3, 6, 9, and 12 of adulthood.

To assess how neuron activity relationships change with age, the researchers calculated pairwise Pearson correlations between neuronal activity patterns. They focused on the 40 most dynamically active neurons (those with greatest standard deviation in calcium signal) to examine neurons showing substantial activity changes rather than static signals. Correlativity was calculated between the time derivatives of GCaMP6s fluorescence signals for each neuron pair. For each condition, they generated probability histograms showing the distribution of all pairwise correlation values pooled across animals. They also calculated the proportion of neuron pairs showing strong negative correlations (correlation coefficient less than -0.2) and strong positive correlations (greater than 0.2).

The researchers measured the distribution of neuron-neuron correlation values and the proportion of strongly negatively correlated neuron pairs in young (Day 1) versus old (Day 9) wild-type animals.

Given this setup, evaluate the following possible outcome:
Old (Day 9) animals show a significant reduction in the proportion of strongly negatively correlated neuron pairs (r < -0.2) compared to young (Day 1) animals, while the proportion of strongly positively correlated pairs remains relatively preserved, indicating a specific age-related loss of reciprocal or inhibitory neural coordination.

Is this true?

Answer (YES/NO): YES